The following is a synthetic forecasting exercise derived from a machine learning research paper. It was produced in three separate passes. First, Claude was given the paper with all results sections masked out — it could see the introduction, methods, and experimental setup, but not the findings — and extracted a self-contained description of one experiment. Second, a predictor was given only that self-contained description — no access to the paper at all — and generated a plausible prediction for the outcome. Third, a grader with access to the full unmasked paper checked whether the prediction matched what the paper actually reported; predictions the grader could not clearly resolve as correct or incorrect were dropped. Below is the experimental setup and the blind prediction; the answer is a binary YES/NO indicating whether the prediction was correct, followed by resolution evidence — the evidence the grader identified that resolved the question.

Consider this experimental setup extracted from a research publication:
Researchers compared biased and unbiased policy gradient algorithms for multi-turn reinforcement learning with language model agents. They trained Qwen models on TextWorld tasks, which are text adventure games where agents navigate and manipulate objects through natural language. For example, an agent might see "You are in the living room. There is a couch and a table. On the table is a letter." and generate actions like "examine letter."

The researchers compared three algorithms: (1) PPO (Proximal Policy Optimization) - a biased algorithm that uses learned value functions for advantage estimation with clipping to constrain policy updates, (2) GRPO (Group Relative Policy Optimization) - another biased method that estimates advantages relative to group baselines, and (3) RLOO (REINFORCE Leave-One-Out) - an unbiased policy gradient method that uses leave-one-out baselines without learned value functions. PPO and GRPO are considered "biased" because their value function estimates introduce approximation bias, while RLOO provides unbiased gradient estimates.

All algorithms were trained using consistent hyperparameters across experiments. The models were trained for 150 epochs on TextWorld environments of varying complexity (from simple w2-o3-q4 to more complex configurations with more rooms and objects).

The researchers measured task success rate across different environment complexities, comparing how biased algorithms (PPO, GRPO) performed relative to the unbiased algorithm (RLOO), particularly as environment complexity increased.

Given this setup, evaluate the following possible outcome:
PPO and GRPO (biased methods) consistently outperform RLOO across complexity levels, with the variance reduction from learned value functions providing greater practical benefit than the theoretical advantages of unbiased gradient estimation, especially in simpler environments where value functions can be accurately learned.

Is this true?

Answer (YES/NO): NO